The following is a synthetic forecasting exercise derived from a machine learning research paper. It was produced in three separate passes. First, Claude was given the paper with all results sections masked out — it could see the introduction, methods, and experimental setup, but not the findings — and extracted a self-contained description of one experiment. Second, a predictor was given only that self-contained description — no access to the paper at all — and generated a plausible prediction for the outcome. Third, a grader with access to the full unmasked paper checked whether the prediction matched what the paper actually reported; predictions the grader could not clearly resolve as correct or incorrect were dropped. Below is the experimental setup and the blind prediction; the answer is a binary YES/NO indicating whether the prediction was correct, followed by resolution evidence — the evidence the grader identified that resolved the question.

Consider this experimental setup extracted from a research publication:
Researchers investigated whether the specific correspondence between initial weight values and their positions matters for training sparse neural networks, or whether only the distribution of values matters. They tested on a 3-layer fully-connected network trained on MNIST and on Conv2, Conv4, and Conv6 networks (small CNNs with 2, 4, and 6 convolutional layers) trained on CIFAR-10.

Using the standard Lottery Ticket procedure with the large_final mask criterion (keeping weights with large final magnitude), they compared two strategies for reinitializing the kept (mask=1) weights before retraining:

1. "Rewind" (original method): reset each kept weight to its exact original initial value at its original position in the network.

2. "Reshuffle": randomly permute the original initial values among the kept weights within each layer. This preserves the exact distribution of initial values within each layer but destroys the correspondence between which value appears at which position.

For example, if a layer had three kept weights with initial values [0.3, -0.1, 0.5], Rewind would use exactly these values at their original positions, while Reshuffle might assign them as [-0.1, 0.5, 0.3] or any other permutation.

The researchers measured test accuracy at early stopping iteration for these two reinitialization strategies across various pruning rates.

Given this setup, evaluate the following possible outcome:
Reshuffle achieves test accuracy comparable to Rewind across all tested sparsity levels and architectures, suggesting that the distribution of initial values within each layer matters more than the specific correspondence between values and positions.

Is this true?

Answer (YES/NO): NO